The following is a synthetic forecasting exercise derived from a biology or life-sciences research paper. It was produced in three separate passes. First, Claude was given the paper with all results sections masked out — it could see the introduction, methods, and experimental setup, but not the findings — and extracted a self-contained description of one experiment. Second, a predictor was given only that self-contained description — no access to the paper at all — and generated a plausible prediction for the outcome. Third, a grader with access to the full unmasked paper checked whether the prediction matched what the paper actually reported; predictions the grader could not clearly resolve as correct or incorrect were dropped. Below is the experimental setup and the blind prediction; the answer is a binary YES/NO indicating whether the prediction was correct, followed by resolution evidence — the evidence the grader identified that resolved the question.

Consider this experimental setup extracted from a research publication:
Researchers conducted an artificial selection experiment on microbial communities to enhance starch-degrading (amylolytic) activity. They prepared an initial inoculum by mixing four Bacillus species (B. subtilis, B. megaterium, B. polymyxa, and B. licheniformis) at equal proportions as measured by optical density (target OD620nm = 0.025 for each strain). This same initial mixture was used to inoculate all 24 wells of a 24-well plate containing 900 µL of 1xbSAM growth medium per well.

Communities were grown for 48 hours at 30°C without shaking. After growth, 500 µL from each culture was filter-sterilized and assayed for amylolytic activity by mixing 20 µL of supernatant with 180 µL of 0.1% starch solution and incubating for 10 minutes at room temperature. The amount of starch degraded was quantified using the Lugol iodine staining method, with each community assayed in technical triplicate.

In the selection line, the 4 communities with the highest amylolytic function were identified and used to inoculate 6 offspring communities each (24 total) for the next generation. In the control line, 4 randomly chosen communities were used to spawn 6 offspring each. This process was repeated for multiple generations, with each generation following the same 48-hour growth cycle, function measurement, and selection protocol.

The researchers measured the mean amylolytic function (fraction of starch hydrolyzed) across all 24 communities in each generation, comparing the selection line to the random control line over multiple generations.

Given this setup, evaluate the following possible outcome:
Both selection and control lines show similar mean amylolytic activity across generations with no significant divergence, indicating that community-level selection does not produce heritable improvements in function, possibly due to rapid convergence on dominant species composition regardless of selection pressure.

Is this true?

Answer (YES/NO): NO